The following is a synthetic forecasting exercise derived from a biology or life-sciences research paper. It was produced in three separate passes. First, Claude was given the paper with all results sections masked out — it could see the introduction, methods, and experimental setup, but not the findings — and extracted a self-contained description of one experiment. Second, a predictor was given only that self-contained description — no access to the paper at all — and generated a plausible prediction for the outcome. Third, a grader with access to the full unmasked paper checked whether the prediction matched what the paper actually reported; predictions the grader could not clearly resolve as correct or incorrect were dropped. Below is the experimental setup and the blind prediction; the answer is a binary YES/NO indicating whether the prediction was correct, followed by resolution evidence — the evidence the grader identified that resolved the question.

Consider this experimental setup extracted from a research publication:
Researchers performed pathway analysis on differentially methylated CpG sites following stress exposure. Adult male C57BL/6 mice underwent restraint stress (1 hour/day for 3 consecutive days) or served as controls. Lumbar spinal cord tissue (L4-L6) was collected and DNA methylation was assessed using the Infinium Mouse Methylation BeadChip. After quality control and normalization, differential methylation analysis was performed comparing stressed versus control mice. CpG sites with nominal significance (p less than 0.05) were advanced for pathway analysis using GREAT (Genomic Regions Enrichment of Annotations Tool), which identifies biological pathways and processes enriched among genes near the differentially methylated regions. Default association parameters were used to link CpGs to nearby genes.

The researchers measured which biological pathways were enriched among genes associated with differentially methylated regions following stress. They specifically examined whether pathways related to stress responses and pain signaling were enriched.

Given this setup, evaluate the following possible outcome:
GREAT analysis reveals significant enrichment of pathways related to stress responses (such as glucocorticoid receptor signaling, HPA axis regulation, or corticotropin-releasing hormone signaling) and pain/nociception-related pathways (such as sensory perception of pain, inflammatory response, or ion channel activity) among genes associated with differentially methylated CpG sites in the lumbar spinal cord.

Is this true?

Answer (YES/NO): NO